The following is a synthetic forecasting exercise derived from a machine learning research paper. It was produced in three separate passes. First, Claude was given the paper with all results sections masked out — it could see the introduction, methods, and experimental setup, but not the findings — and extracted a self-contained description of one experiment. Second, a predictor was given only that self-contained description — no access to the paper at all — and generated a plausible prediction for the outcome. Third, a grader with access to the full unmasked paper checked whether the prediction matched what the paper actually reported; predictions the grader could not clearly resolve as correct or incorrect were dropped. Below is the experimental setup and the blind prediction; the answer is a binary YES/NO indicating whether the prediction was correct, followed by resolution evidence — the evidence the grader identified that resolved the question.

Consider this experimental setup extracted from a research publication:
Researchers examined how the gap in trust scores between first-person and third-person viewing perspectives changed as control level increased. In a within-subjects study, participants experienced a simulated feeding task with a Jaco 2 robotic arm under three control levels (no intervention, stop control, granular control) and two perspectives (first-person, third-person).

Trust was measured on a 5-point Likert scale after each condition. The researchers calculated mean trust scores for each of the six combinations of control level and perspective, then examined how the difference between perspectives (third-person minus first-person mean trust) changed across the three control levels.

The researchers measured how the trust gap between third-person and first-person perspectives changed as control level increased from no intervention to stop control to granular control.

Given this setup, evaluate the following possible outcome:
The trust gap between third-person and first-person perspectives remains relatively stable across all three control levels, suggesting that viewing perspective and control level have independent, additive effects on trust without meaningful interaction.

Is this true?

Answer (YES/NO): NO